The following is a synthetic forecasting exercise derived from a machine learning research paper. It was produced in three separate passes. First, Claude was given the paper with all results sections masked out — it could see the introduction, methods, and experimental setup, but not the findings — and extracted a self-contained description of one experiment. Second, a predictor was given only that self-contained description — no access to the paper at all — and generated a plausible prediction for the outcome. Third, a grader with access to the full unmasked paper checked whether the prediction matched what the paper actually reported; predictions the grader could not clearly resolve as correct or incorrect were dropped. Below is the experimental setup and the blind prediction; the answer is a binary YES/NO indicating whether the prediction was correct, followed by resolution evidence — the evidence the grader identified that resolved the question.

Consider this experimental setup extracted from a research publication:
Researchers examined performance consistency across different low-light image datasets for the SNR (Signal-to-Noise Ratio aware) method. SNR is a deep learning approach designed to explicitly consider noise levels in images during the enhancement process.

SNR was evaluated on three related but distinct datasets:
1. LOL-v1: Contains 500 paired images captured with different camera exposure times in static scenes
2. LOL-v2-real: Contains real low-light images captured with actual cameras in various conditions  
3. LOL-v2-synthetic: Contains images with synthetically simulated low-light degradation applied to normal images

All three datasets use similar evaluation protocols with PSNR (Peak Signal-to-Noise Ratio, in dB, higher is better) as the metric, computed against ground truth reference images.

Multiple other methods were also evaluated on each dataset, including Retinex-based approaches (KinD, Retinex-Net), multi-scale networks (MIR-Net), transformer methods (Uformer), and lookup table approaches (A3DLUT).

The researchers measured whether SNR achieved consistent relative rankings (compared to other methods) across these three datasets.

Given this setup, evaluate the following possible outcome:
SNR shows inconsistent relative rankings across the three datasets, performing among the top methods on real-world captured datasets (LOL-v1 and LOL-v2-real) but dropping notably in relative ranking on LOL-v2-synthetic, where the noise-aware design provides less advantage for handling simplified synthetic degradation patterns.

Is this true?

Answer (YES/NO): NO